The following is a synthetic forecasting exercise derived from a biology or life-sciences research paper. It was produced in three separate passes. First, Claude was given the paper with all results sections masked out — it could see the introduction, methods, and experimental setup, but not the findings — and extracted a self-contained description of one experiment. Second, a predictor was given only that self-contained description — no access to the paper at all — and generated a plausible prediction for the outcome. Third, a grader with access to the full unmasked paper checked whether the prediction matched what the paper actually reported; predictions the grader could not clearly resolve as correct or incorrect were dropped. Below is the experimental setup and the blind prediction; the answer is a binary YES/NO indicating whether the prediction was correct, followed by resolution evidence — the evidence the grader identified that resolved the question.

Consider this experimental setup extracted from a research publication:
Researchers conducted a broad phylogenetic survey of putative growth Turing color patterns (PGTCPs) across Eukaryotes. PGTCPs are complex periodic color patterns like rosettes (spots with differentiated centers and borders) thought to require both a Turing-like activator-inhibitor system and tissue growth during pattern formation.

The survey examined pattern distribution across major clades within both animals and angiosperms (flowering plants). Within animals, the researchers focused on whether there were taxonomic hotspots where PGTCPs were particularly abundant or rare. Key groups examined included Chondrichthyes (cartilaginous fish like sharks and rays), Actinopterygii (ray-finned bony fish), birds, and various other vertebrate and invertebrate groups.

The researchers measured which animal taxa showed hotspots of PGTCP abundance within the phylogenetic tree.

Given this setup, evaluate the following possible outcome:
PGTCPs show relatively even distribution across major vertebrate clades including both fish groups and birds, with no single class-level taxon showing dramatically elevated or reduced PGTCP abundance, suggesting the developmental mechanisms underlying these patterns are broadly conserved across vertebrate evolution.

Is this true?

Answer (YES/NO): NO